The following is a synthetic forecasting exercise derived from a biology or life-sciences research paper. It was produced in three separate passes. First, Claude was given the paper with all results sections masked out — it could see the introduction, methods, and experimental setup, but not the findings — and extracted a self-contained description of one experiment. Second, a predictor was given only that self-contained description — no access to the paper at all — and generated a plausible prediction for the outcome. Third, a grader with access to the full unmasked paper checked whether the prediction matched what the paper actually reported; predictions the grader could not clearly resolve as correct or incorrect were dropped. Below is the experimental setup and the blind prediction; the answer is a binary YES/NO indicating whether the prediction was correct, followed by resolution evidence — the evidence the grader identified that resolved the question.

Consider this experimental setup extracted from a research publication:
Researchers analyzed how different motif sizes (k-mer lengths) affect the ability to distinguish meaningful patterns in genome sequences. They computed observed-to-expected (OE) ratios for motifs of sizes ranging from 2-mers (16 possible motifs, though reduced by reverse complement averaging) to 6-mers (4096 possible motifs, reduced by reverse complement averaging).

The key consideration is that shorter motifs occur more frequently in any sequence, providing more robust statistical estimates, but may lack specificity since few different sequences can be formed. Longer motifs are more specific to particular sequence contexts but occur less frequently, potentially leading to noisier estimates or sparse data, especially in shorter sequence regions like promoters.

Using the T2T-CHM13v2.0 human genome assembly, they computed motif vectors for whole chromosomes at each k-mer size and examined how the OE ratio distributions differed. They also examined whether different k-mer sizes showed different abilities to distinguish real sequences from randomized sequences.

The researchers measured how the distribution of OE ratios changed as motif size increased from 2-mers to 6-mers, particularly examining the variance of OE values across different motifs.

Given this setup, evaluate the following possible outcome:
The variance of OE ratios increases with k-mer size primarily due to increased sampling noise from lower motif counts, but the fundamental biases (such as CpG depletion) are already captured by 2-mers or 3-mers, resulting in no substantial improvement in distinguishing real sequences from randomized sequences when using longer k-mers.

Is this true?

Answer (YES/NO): NO